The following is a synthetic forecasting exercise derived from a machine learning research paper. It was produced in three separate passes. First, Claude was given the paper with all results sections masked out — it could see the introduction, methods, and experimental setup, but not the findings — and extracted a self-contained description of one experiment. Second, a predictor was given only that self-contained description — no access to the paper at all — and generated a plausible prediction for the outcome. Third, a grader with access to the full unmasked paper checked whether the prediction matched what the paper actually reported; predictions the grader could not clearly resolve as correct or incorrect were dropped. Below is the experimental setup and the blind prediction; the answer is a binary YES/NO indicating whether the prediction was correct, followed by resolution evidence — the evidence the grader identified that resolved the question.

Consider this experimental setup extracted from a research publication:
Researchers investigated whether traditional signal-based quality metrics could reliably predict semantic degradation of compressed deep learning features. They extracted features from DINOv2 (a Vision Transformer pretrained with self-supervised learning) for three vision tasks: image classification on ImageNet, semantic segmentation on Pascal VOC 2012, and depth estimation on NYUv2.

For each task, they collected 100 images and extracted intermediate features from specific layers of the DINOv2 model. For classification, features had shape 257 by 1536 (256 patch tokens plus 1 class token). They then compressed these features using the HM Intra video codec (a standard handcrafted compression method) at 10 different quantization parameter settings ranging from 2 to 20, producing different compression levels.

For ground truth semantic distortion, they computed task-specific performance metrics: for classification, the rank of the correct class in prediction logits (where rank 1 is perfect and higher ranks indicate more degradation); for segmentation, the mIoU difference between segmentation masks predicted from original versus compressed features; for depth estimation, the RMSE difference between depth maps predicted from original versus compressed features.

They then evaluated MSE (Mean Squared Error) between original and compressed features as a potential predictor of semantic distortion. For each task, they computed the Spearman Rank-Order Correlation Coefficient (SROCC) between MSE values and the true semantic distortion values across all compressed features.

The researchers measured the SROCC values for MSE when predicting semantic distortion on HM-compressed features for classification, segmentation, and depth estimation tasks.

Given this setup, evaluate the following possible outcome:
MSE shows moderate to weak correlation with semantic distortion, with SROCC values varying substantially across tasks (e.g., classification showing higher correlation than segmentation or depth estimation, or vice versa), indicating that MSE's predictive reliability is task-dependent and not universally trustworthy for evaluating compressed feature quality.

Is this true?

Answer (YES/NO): NO